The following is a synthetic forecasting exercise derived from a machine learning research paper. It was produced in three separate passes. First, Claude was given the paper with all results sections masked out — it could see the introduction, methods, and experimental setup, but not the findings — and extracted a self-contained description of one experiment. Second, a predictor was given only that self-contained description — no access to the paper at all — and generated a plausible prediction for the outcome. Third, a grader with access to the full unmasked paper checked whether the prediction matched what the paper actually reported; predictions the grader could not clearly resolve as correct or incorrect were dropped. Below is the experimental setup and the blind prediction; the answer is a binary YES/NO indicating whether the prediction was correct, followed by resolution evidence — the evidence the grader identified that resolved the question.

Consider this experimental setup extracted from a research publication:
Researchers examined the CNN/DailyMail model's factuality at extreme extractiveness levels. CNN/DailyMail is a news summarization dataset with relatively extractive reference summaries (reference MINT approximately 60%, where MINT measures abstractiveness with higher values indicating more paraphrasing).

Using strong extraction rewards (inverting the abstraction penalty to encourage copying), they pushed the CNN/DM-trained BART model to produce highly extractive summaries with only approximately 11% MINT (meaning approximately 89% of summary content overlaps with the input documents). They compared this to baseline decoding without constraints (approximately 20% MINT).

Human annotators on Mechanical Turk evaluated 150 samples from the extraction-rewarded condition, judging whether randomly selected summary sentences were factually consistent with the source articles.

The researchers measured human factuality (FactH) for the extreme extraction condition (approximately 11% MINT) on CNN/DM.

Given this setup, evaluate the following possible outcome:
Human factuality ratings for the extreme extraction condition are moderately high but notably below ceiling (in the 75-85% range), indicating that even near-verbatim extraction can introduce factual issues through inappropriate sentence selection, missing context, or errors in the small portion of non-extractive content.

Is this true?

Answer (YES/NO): NO